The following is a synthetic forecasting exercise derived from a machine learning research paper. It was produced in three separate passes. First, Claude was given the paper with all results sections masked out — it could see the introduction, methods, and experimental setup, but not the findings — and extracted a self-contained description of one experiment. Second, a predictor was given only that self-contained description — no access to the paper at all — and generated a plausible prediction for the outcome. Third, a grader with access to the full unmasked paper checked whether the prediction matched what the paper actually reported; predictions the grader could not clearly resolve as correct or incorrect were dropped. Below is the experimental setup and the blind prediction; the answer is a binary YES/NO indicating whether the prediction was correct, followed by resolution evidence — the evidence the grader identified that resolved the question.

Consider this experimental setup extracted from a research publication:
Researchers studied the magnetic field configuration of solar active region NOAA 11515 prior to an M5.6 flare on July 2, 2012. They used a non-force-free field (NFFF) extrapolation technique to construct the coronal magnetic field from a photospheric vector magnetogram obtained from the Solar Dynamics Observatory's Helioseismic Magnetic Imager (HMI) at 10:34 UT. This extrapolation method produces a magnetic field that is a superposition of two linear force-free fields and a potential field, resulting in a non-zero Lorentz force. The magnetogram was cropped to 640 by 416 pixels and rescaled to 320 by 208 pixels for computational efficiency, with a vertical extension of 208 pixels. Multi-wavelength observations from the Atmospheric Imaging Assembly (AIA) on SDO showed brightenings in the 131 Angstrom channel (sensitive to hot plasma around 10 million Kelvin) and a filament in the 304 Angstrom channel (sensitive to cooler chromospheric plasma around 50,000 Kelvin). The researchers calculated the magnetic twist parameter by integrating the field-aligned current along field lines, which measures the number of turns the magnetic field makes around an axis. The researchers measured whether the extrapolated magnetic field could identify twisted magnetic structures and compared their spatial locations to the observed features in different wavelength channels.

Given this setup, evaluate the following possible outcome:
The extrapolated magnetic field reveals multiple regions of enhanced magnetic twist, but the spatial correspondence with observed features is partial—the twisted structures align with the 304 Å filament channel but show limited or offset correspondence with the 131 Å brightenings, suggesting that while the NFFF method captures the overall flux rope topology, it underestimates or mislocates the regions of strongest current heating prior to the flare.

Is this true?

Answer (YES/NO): NO